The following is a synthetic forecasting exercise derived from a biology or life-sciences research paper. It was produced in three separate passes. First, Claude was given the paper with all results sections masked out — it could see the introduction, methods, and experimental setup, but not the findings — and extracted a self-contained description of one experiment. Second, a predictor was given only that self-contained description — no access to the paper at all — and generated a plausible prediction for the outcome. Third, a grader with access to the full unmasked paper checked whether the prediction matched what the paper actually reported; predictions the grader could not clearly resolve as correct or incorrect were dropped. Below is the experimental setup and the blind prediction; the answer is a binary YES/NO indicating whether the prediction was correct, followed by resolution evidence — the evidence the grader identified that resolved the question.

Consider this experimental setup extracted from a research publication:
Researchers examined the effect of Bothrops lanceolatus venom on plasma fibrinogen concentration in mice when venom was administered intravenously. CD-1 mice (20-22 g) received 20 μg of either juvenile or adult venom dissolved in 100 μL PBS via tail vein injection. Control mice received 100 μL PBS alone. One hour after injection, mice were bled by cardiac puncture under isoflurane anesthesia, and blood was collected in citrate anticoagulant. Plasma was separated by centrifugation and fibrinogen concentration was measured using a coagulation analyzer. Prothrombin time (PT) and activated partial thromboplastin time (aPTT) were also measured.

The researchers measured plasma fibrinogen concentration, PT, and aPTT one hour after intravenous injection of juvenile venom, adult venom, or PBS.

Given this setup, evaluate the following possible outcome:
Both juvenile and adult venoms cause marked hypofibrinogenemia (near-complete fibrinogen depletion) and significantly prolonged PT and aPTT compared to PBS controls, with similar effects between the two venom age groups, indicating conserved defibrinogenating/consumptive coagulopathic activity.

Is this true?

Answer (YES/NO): NO